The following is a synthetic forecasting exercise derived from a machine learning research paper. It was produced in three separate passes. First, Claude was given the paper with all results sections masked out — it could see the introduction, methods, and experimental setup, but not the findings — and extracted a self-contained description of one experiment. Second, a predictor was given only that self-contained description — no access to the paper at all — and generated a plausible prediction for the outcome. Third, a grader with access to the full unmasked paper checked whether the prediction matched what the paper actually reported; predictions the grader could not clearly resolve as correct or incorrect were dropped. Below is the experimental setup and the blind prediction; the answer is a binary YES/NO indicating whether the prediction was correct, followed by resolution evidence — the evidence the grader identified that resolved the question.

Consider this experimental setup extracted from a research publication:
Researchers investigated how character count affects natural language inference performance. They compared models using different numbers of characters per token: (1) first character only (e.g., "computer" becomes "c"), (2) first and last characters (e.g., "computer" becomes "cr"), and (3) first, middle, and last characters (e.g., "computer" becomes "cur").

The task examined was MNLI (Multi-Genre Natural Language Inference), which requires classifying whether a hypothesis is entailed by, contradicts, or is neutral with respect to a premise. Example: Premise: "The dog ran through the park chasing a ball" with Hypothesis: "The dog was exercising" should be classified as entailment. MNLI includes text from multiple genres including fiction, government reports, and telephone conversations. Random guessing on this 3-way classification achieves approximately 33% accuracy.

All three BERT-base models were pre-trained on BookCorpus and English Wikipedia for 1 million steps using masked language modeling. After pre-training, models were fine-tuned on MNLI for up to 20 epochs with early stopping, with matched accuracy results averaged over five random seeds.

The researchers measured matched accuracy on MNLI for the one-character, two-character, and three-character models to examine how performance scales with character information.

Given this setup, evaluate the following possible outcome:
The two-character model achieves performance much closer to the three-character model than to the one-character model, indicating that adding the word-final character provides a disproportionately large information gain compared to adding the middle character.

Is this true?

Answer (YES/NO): YES